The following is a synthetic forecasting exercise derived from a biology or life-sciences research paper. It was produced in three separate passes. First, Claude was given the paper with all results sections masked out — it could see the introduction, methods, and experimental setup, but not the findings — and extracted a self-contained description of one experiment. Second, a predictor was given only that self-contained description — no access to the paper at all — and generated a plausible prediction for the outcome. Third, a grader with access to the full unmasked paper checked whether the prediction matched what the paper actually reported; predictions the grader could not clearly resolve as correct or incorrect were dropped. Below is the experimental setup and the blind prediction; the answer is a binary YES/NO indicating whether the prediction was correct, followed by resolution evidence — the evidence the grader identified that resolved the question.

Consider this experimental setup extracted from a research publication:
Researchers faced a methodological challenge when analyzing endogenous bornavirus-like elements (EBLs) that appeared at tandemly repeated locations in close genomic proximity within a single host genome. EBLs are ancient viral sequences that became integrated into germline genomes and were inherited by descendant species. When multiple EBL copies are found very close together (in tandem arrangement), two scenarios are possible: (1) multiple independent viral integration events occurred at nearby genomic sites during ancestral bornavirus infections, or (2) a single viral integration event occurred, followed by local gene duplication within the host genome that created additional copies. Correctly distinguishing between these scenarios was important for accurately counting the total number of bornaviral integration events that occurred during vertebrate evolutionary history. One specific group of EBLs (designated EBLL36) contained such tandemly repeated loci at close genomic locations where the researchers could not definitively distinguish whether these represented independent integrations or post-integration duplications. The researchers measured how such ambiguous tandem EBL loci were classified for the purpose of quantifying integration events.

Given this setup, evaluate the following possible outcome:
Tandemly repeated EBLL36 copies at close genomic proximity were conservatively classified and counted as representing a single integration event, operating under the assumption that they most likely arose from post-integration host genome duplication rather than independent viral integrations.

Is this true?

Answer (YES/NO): YES